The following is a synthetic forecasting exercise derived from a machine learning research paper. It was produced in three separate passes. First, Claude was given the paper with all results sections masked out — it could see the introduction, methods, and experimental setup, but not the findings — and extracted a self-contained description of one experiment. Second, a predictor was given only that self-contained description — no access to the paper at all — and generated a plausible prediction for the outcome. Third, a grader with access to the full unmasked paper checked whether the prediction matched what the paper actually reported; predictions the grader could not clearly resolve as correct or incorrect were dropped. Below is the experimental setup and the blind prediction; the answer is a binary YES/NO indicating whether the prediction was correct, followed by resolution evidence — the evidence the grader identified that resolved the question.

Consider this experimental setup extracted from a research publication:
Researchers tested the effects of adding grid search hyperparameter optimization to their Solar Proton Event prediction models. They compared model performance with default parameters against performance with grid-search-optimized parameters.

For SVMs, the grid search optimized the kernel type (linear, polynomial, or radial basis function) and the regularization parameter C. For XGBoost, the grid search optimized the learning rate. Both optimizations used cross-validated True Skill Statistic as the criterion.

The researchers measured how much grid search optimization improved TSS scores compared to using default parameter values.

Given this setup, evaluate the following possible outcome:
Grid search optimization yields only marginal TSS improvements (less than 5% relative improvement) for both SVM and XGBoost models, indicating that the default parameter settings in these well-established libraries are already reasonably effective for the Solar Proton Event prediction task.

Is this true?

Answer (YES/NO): YES